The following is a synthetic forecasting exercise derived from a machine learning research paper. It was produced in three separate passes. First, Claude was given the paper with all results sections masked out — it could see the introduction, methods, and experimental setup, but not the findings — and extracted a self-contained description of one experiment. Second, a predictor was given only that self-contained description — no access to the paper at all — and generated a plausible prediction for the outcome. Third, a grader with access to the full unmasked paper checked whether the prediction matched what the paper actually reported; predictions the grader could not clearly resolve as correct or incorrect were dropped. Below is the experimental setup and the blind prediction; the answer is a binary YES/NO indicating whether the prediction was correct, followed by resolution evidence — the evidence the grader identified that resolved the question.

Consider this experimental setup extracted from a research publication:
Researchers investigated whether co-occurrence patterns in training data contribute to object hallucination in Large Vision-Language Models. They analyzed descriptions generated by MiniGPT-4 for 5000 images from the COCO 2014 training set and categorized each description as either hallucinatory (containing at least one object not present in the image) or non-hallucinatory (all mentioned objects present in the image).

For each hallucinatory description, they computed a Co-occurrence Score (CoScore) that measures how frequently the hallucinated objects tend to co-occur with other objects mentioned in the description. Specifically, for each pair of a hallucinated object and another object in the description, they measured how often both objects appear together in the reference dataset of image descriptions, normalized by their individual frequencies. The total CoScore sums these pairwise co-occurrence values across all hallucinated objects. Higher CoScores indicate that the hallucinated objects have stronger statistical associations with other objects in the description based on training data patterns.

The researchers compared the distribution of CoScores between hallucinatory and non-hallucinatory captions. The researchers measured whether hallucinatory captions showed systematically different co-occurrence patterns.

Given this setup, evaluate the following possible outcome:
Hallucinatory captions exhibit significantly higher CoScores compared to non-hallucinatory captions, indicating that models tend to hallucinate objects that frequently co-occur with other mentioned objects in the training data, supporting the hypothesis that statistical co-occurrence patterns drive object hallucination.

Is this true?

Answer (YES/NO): YES